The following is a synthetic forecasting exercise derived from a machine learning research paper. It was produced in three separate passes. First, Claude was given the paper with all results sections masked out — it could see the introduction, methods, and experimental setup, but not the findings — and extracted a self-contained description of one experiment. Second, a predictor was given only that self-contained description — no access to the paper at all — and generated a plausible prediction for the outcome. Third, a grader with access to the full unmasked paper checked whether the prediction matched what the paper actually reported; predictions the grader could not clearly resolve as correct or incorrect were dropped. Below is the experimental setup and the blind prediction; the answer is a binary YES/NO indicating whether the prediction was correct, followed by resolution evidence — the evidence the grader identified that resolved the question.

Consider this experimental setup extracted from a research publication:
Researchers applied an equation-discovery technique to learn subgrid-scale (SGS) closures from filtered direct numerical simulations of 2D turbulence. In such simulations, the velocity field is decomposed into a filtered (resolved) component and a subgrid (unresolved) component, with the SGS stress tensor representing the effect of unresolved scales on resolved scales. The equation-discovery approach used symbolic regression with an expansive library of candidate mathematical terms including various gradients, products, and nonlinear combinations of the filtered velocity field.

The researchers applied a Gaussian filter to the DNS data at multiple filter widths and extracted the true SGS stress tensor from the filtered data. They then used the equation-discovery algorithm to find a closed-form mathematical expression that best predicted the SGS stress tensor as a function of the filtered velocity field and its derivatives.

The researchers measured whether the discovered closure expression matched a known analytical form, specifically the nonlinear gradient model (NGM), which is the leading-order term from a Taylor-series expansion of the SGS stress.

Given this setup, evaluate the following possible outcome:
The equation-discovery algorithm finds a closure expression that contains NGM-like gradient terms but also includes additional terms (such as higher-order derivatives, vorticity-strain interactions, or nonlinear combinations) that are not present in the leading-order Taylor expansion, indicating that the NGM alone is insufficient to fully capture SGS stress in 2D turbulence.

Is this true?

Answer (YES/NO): NO